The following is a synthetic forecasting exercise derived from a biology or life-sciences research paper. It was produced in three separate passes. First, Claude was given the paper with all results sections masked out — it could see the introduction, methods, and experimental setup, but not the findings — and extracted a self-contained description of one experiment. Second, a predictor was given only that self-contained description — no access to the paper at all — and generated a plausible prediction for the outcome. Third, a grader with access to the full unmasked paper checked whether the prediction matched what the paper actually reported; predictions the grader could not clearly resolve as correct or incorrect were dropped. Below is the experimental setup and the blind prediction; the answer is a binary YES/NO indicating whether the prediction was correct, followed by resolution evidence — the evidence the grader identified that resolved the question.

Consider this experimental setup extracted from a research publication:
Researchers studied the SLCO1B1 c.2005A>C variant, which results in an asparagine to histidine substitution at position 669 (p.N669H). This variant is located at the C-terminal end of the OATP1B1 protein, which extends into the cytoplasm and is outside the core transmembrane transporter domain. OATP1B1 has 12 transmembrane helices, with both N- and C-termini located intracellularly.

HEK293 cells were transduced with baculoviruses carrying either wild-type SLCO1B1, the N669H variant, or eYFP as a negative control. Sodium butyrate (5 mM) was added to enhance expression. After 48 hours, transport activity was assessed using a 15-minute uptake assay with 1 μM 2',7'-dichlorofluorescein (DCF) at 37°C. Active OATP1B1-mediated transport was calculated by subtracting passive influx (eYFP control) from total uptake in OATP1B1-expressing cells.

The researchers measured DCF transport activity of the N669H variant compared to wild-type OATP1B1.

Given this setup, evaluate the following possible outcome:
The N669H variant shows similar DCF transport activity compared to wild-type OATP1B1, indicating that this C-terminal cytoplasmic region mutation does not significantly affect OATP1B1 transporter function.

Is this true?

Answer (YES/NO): YES